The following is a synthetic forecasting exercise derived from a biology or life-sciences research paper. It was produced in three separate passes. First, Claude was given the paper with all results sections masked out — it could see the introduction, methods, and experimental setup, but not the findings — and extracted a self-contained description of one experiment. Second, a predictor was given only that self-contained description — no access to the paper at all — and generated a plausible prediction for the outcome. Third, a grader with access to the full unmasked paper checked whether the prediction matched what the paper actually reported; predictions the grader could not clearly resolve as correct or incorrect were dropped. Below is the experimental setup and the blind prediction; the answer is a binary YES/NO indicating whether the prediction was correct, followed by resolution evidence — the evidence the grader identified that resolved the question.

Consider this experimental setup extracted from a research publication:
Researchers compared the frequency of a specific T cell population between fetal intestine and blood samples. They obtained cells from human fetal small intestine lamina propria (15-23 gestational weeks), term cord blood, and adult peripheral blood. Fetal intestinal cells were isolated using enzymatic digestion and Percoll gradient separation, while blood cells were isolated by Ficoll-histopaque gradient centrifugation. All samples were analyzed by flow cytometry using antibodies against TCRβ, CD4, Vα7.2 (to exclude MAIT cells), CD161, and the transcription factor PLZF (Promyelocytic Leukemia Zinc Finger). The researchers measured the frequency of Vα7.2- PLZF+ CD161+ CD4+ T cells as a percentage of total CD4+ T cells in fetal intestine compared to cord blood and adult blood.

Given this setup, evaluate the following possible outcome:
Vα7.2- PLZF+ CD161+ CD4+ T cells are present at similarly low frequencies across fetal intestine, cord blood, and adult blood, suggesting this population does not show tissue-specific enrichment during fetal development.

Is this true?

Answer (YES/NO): NO